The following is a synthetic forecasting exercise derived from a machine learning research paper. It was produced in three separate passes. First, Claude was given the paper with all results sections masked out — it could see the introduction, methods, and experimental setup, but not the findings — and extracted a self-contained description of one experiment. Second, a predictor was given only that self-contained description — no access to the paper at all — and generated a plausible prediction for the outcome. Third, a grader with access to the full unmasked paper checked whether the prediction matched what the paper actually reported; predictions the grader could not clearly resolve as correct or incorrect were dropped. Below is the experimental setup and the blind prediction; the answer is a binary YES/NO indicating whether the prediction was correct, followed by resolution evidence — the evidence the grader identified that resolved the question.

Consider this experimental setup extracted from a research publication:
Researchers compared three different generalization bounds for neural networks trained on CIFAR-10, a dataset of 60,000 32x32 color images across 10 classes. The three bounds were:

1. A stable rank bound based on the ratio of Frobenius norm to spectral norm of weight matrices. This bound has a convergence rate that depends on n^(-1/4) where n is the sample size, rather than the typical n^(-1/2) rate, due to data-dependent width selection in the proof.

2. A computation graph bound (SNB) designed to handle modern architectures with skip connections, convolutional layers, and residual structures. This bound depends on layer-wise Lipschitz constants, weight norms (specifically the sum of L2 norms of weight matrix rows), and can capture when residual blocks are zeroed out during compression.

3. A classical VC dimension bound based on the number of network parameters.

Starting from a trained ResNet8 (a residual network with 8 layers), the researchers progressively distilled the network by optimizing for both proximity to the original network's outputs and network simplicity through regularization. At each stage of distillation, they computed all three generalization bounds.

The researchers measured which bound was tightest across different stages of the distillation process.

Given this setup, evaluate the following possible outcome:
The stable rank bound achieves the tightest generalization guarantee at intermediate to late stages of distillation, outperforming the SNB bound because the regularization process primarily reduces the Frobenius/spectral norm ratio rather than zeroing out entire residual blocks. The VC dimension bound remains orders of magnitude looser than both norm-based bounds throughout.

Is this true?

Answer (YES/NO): NO